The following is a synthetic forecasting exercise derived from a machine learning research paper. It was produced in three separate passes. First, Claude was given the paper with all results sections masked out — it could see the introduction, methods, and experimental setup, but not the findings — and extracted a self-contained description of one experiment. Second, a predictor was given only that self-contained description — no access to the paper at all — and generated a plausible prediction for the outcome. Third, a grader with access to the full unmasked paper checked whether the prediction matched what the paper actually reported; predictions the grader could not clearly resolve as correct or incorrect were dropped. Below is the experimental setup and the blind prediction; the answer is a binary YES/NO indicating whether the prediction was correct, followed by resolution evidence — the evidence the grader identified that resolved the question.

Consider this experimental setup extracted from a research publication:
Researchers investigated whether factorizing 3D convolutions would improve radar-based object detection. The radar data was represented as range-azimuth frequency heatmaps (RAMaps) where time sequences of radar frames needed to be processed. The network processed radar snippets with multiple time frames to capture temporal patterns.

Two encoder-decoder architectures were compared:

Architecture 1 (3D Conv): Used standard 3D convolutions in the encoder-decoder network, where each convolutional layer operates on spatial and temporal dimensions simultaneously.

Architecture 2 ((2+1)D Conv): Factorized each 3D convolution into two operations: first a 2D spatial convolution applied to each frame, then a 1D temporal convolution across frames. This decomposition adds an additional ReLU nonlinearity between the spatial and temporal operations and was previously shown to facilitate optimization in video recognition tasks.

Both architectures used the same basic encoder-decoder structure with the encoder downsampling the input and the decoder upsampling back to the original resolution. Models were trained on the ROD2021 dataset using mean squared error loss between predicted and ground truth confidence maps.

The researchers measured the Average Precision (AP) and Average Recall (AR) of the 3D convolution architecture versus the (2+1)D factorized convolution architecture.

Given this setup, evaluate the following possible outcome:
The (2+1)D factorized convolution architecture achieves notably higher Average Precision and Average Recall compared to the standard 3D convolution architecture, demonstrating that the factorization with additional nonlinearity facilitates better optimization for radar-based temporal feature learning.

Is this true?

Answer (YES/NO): NO